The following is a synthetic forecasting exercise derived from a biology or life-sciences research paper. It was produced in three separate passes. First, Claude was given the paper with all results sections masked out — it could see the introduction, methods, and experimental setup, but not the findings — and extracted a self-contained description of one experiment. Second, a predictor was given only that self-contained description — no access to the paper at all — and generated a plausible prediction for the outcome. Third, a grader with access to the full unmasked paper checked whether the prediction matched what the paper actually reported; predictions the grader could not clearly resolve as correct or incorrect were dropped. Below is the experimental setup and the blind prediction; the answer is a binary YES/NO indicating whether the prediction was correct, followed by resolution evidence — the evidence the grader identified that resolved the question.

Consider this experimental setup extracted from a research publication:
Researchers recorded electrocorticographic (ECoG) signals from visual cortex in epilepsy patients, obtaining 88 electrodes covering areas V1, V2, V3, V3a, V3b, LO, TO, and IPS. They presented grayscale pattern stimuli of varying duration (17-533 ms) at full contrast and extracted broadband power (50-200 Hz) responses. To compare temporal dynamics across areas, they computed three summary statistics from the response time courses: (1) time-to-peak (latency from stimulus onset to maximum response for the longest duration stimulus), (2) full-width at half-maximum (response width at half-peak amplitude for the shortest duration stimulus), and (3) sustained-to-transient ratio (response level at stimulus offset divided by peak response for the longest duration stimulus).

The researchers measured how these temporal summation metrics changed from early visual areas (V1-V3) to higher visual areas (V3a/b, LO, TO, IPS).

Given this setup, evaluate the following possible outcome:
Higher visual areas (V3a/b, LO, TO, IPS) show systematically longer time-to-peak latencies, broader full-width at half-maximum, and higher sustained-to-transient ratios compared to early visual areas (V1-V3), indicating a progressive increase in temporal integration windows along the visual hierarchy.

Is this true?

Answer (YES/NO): YES